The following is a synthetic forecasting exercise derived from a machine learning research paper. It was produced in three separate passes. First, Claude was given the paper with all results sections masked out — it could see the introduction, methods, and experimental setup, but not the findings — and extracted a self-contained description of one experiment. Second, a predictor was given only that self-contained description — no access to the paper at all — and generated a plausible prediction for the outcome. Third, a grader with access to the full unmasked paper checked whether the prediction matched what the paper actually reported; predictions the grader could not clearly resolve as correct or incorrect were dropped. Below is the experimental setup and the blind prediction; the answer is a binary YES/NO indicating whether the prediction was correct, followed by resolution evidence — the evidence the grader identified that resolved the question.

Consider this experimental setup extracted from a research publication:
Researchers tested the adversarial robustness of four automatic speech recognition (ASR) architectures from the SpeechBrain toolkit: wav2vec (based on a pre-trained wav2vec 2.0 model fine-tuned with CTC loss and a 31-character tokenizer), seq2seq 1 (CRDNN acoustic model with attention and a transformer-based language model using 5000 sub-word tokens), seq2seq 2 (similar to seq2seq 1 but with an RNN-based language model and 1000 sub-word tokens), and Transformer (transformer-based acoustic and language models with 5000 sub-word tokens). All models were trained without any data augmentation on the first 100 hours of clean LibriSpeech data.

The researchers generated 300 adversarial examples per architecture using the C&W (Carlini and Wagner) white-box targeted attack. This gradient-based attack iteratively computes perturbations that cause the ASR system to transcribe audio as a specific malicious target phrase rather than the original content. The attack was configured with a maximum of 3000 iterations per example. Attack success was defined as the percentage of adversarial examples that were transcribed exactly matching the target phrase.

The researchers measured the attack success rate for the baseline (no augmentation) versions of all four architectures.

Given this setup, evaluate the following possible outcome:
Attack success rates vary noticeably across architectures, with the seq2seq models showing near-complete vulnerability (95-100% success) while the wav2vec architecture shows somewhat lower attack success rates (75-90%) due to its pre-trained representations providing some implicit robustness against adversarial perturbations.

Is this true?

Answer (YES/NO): NO